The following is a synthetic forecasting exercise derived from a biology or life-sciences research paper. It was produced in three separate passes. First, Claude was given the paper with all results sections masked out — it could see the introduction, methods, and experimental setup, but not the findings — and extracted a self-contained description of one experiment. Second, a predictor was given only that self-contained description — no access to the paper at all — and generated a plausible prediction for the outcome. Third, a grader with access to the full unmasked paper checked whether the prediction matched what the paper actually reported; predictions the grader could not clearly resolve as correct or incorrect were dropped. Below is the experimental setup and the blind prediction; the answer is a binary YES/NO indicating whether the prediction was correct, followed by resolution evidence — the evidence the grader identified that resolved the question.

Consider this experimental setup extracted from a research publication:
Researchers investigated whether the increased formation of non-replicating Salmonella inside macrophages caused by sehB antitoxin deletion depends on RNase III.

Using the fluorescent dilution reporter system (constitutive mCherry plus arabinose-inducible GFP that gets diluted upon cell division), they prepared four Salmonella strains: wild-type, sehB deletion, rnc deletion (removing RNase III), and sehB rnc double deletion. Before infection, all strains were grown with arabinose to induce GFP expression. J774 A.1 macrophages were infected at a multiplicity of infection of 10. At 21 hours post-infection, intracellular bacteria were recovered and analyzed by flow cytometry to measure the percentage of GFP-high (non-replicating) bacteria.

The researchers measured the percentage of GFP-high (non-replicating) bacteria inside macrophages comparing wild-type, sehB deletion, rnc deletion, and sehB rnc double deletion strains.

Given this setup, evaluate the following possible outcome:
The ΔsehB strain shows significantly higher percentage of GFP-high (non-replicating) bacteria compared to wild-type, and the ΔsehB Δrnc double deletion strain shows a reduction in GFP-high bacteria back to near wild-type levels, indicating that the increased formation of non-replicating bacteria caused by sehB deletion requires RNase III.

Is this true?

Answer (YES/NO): NO